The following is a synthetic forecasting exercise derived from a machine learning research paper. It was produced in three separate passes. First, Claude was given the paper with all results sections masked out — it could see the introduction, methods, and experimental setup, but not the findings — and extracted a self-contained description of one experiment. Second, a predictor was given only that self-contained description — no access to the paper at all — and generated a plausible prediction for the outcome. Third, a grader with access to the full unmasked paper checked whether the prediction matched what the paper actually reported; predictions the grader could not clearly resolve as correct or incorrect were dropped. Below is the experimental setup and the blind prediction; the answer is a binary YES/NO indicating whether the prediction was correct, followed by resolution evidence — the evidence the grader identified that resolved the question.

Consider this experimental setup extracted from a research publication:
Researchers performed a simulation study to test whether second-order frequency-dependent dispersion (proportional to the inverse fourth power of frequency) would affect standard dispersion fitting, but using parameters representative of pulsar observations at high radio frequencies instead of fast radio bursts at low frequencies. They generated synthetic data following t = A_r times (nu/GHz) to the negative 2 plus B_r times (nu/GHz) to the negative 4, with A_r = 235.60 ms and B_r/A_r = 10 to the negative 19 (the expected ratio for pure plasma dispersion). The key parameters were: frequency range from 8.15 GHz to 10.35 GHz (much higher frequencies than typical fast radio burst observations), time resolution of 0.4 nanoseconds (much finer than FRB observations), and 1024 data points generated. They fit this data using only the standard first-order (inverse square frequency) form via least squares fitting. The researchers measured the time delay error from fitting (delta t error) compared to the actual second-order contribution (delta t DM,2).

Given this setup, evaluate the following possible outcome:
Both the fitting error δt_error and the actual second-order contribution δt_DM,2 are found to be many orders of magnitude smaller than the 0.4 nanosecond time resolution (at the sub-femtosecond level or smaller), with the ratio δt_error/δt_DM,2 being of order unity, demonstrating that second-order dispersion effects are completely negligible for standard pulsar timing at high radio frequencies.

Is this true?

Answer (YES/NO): NO